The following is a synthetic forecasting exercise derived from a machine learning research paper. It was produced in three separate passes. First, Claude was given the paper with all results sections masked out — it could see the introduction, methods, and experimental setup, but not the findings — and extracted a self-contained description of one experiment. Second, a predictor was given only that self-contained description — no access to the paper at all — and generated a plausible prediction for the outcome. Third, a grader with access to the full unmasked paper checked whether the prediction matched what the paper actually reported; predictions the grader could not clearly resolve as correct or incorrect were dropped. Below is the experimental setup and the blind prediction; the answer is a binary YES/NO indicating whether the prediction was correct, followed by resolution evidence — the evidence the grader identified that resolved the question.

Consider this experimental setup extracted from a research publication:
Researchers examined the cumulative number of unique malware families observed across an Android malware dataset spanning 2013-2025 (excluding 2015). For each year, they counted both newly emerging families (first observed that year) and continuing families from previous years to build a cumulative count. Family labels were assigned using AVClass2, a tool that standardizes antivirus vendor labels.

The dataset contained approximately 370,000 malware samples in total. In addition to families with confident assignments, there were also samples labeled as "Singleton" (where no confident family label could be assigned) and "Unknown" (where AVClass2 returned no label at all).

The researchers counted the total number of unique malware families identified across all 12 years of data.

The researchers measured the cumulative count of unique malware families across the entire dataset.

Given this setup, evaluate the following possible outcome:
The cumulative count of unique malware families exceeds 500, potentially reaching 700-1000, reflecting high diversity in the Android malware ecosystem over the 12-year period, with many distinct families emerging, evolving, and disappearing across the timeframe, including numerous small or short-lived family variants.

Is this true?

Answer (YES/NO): NO